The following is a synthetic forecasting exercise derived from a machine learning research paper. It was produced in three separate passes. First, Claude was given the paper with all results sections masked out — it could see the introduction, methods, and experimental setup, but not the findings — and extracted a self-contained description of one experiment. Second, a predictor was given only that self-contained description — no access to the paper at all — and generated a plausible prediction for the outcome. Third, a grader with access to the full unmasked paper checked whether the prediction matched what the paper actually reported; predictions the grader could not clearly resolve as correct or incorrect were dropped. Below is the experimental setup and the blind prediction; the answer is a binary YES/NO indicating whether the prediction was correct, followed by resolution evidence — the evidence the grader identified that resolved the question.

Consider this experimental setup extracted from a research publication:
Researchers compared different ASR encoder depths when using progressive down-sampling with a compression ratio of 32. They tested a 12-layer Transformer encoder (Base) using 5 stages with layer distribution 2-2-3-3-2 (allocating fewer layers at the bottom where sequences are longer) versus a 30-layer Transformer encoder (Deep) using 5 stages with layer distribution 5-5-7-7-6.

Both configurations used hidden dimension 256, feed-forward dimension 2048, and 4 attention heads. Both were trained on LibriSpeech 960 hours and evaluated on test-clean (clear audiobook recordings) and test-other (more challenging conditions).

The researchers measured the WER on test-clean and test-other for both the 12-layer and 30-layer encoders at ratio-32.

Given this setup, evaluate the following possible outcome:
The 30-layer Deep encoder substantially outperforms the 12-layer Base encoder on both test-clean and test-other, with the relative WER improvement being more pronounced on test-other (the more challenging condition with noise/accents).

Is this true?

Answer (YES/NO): NO